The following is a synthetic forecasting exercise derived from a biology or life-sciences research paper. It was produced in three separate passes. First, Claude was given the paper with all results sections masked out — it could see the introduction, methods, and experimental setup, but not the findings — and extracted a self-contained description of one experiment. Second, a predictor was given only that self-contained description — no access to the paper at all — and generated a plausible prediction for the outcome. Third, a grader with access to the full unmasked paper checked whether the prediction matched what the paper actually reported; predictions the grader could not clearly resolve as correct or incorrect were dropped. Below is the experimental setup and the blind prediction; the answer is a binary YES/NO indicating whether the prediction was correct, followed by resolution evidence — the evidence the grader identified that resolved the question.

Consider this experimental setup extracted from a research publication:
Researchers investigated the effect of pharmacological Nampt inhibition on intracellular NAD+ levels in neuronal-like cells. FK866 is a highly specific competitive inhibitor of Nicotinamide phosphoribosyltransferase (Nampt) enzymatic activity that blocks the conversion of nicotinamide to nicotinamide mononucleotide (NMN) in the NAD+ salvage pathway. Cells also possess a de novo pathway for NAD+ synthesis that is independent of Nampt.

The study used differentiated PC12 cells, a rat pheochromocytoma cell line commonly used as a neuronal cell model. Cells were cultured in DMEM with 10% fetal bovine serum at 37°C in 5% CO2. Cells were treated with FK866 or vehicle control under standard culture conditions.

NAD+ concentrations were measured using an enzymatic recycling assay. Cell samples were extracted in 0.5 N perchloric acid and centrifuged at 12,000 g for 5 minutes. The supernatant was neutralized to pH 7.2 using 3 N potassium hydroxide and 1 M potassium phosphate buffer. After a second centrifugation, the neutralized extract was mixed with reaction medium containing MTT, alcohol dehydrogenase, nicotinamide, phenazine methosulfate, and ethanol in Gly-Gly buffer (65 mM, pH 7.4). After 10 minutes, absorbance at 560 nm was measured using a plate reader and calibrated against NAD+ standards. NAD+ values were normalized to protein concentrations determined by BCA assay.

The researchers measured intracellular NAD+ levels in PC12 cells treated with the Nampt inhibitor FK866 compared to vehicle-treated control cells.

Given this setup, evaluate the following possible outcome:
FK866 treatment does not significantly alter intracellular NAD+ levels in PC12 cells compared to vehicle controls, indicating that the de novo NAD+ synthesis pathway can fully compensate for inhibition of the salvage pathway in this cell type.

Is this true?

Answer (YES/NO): NO